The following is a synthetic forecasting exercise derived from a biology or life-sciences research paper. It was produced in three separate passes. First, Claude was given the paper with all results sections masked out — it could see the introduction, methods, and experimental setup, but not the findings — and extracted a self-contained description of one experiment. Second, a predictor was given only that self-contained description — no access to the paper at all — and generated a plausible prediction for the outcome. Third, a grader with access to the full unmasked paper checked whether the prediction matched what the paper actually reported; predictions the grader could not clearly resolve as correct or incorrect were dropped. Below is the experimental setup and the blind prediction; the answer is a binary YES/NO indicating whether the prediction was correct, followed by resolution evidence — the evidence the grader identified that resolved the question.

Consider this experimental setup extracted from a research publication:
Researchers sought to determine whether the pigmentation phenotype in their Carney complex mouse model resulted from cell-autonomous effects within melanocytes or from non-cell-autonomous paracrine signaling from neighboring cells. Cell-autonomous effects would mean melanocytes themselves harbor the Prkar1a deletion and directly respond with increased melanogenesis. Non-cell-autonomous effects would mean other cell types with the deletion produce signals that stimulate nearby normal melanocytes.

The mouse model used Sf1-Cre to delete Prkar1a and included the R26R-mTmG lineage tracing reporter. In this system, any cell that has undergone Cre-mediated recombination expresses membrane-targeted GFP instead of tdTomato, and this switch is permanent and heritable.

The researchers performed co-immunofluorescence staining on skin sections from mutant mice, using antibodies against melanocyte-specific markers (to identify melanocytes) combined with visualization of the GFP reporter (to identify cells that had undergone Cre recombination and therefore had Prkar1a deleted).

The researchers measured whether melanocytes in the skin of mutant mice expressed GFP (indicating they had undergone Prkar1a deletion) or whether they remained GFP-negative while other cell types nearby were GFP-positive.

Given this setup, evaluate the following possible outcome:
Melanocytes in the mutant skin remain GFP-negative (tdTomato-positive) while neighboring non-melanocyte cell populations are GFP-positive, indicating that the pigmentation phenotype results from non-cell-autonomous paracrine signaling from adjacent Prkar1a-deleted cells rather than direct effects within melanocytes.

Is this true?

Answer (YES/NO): YES